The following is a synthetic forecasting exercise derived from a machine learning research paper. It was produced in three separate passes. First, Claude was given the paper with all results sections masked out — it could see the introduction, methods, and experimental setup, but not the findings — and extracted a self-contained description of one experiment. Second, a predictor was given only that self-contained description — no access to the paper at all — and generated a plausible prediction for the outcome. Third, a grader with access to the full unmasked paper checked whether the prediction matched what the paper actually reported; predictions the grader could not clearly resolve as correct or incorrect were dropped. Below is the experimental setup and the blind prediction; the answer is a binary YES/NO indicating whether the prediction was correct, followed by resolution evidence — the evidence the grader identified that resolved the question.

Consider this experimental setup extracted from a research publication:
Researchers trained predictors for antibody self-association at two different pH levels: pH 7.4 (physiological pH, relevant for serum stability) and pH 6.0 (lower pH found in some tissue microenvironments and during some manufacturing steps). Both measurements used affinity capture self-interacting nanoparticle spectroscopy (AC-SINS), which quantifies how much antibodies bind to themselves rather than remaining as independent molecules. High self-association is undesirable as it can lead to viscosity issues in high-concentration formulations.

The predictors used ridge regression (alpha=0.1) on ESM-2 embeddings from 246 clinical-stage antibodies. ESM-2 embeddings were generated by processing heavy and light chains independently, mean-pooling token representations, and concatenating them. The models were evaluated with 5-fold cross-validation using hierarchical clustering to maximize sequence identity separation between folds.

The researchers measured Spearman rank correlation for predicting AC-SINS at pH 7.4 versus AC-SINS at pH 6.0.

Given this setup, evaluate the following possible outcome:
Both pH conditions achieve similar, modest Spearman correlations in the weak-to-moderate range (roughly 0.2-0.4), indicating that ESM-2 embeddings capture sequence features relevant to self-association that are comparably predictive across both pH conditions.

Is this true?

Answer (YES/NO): NO